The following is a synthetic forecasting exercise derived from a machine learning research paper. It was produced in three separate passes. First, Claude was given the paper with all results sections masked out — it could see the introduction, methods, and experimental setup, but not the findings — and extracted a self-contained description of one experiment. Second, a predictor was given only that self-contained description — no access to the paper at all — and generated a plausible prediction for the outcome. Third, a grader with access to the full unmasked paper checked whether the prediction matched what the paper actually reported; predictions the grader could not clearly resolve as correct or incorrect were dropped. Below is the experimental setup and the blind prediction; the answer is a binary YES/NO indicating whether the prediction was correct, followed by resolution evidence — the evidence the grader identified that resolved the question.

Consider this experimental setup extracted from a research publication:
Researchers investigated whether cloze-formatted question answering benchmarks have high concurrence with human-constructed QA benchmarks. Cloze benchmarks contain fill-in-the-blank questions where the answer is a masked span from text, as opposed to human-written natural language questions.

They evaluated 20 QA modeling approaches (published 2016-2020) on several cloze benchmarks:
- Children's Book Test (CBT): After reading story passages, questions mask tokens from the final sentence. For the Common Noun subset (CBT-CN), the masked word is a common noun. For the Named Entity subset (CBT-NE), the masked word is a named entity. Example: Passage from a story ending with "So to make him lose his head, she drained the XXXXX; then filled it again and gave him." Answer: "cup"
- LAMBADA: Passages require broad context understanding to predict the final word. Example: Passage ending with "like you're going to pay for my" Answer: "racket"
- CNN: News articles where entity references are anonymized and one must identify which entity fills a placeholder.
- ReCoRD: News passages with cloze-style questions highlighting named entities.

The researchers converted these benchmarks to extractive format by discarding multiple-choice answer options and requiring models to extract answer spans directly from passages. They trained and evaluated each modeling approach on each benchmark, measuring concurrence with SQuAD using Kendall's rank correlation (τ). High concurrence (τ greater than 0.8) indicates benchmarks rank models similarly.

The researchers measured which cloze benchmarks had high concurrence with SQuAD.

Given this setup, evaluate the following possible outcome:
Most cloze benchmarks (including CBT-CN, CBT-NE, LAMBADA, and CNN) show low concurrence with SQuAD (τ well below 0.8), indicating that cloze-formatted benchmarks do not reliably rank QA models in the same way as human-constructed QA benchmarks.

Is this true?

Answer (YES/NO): NO